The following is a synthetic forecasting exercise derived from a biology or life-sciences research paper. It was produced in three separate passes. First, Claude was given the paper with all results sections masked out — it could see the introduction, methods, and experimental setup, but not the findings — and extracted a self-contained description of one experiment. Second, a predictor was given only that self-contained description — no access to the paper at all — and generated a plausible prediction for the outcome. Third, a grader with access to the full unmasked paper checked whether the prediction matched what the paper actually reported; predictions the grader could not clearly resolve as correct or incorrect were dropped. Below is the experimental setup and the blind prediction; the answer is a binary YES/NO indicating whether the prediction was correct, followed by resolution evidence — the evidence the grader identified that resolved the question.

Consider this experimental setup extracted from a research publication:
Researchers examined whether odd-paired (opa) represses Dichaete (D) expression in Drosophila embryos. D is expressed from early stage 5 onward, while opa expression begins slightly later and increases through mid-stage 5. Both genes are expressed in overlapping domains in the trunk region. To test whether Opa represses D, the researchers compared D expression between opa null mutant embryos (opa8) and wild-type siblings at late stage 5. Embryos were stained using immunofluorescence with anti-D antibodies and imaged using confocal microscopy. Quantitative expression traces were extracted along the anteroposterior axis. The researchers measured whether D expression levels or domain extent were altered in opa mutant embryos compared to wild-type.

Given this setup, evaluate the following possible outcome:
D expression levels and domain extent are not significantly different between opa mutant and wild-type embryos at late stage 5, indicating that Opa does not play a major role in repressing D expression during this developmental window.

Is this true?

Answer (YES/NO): NO